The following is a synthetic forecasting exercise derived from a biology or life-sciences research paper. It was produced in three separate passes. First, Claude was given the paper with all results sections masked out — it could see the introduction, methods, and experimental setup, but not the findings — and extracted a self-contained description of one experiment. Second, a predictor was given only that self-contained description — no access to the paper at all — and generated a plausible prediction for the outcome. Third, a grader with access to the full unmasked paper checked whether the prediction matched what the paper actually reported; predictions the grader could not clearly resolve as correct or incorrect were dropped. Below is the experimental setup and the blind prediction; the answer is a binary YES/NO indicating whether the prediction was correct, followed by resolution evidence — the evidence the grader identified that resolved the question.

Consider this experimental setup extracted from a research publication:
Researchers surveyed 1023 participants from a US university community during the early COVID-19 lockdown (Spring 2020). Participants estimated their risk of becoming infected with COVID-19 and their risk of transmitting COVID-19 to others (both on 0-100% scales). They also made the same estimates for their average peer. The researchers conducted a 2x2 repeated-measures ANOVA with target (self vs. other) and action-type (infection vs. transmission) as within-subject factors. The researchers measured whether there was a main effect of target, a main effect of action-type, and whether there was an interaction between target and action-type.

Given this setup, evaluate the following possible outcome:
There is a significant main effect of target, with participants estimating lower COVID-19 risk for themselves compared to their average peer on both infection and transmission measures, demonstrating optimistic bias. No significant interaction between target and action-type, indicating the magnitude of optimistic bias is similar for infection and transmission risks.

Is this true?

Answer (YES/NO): NO